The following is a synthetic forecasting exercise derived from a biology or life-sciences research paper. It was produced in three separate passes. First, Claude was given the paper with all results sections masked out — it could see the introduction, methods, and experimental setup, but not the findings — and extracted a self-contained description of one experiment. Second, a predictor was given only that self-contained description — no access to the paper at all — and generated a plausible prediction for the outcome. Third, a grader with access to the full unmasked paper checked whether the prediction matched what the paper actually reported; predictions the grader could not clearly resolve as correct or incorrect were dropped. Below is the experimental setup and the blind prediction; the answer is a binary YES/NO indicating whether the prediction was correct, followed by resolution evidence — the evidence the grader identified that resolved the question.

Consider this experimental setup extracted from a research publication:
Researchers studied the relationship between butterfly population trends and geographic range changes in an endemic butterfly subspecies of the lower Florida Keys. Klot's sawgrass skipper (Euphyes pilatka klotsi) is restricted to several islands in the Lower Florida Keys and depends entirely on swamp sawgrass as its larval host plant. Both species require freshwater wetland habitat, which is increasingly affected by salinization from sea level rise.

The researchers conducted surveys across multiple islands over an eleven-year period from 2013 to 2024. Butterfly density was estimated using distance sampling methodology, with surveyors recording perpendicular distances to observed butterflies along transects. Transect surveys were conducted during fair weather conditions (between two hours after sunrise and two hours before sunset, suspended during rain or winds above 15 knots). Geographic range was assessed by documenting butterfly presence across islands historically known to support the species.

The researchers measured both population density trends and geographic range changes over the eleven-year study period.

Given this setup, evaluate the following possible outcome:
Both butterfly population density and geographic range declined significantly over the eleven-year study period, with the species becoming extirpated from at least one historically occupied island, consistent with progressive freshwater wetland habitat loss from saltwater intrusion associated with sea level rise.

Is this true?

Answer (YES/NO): NO